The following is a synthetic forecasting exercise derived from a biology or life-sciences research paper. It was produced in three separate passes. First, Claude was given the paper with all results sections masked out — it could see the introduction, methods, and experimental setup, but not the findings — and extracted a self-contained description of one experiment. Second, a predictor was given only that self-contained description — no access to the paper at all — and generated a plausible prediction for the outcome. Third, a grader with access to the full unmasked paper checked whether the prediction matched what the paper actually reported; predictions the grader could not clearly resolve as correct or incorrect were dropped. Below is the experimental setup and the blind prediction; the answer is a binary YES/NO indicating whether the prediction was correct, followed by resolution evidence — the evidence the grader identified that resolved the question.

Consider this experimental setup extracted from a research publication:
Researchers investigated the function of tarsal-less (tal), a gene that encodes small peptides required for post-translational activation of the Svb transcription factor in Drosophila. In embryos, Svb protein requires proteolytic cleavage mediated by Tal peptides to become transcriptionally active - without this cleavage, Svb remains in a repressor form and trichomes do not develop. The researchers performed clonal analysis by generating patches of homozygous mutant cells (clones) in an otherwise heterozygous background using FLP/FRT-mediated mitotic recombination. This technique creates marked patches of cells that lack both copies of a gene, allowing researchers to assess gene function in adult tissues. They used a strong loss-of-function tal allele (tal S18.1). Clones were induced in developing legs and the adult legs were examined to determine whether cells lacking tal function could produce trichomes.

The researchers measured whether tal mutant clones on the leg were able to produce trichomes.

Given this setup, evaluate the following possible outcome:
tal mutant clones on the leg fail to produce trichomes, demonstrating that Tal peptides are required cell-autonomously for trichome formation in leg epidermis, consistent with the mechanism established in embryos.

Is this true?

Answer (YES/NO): YES